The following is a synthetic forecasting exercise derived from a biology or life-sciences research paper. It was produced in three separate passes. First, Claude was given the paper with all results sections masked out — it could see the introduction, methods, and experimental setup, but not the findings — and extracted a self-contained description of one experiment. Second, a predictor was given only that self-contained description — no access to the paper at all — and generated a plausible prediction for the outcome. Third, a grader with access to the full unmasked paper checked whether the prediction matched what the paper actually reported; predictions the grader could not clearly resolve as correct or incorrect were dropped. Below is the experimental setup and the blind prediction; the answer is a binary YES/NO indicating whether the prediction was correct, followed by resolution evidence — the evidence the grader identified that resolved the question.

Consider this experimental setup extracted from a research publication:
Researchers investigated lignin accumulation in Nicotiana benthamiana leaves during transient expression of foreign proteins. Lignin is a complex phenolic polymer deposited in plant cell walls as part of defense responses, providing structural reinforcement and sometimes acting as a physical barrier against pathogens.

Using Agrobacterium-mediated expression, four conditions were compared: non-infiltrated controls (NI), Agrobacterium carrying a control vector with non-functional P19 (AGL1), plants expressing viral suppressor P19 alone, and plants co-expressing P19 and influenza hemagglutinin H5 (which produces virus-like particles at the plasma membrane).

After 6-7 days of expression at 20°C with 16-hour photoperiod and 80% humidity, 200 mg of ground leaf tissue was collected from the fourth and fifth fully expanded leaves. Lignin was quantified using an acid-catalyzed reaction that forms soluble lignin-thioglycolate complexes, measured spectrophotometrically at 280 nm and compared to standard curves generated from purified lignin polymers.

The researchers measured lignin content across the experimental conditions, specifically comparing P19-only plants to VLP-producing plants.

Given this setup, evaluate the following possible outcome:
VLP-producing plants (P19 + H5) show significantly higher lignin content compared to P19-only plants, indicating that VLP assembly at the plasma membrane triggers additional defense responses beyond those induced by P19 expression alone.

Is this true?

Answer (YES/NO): YES